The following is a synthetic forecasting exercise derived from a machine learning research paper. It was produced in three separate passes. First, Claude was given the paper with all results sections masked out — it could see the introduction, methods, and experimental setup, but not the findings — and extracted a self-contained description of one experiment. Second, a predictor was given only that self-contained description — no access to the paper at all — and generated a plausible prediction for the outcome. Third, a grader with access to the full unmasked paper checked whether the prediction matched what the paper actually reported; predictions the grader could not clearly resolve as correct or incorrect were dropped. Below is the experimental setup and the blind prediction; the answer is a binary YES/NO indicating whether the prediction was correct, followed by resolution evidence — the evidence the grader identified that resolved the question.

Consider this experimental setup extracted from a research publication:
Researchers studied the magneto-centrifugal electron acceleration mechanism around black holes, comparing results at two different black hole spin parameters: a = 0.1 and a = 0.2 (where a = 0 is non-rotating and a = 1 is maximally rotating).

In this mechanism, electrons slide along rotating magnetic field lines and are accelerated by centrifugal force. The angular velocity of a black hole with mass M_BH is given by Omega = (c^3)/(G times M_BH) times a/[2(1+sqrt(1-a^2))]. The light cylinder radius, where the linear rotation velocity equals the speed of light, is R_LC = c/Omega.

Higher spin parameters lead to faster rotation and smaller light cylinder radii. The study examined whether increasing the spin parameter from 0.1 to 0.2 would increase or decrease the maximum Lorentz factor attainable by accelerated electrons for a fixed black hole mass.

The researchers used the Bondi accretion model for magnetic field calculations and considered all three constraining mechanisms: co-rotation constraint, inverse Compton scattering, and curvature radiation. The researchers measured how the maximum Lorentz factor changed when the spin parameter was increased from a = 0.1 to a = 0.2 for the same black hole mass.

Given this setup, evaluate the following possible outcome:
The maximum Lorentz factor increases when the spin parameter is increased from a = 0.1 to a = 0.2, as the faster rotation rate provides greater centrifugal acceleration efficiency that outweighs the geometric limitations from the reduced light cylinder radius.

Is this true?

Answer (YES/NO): YES